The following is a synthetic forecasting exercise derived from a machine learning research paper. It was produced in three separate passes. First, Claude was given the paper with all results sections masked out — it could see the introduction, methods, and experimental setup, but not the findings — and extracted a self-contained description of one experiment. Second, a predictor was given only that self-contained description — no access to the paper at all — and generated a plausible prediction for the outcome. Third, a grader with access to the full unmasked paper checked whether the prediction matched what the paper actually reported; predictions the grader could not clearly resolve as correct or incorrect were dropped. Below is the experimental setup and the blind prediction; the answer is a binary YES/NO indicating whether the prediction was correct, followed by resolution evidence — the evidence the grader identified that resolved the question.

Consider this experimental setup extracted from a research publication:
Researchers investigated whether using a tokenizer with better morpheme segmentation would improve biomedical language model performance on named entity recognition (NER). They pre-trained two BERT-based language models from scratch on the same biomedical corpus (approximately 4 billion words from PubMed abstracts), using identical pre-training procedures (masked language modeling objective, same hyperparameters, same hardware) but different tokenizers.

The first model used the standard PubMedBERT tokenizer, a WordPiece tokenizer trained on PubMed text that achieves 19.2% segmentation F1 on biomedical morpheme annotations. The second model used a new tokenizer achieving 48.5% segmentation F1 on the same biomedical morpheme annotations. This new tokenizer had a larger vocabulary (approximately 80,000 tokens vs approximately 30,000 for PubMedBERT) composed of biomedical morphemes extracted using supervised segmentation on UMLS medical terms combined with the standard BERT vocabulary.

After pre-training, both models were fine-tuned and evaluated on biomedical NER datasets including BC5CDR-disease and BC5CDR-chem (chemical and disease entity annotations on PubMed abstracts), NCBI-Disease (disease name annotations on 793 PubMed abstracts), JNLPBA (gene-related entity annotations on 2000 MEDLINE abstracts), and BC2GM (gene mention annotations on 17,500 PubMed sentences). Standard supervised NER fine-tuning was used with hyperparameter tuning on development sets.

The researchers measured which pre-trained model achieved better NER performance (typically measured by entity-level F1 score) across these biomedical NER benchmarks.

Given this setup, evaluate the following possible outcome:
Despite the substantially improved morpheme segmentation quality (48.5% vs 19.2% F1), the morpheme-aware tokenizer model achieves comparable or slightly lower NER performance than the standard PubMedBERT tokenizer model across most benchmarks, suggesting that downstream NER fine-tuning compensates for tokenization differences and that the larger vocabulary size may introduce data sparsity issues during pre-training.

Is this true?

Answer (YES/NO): NO